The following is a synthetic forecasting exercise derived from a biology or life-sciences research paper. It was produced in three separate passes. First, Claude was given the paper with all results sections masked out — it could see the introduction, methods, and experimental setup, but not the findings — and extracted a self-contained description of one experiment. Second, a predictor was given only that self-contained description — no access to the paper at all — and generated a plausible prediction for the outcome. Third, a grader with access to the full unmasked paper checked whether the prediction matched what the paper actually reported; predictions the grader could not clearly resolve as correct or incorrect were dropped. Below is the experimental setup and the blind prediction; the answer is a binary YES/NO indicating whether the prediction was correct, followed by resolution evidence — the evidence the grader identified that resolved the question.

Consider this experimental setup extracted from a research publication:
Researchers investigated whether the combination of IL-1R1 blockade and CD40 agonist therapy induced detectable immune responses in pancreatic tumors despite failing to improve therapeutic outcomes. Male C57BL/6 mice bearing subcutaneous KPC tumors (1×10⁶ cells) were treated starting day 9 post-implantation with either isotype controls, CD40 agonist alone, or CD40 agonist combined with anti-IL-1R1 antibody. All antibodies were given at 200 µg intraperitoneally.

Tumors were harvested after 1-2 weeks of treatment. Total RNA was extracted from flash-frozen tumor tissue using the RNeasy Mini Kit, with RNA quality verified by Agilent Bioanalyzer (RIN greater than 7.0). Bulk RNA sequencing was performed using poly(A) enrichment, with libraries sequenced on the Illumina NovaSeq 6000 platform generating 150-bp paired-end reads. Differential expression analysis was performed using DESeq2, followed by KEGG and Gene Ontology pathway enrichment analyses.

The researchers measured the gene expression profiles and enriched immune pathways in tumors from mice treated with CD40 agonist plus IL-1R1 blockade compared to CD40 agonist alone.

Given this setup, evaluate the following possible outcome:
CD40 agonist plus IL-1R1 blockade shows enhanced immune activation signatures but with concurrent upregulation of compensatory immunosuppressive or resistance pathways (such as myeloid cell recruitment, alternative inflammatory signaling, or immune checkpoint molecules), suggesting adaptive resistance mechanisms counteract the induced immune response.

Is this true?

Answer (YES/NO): NO